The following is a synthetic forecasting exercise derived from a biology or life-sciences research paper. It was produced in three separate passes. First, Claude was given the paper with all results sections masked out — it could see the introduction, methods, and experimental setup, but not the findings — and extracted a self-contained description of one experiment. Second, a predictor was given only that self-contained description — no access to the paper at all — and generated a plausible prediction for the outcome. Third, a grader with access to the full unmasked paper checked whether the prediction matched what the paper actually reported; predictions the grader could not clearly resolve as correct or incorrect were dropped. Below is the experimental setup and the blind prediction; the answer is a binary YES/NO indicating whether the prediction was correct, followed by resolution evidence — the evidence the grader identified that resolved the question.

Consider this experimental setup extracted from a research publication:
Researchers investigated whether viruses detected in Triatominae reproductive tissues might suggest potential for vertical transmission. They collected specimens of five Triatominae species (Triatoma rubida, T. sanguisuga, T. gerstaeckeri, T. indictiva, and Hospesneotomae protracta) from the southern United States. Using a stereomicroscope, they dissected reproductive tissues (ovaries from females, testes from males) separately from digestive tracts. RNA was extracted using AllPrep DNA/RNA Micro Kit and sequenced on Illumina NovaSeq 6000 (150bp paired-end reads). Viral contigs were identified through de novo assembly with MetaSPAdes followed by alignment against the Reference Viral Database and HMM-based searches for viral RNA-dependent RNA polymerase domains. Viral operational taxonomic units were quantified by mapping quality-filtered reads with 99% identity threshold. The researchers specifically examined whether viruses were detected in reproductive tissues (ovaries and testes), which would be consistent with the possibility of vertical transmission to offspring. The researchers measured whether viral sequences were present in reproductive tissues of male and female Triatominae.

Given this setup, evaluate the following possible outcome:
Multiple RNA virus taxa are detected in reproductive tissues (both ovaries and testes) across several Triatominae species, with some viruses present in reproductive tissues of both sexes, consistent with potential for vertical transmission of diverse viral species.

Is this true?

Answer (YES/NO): YES